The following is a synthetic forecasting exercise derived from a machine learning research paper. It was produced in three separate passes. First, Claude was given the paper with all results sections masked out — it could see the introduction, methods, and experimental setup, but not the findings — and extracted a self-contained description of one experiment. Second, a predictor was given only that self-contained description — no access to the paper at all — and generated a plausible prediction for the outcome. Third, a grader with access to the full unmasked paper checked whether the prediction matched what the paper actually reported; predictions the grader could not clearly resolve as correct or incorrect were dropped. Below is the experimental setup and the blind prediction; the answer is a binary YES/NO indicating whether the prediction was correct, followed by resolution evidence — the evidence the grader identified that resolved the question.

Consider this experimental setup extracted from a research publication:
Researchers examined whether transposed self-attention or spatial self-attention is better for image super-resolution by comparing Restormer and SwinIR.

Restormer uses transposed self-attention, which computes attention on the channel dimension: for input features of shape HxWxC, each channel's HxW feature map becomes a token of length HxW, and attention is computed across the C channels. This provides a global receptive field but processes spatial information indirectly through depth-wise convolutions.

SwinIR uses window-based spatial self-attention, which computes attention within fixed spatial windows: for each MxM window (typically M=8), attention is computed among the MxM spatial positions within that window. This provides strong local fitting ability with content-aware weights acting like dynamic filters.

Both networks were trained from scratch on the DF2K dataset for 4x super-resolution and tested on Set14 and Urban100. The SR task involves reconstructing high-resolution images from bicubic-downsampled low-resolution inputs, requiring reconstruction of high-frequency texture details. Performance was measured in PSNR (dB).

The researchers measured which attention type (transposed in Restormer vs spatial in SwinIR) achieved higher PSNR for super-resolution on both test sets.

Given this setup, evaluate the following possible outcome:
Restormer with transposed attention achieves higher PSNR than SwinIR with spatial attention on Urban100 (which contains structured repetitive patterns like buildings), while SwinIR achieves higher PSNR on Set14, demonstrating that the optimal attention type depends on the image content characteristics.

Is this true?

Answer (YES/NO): NO